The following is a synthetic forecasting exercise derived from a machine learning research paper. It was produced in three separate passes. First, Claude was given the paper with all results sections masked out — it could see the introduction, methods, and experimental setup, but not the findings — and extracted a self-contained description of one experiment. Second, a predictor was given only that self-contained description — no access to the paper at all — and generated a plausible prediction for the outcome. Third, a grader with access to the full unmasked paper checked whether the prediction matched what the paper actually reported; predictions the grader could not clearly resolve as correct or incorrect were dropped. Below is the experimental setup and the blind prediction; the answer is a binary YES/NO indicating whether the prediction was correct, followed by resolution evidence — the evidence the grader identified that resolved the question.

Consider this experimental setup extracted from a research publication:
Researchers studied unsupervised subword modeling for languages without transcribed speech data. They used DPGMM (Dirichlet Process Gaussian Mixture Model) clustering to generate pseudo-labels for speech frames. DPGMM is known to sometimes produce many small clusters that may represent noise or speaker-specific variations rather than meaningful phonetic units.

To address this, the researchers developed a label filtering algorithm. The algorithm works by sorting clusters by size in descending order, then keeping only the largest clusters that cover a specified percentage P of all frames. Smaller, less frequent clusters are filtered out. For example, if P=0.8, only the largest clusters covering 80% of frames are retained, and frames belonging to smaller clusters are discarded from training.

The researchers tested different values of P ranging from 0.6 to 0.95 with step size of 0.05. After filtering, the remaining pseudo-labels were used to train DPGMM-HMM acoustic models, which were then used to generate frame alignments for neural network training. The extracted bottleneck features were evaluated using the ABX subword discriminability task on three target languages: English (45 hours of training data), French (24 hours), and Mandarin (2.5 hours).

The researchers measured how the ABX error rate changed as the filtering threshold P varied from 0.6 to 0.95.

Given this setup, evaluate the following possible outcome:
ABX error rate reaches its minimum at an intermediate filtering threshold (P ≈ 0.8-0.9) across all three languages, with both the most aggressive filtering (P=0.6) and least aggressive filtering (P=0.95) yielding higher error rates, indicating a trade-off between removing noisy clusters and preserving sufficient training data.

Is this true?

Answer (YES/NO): NO